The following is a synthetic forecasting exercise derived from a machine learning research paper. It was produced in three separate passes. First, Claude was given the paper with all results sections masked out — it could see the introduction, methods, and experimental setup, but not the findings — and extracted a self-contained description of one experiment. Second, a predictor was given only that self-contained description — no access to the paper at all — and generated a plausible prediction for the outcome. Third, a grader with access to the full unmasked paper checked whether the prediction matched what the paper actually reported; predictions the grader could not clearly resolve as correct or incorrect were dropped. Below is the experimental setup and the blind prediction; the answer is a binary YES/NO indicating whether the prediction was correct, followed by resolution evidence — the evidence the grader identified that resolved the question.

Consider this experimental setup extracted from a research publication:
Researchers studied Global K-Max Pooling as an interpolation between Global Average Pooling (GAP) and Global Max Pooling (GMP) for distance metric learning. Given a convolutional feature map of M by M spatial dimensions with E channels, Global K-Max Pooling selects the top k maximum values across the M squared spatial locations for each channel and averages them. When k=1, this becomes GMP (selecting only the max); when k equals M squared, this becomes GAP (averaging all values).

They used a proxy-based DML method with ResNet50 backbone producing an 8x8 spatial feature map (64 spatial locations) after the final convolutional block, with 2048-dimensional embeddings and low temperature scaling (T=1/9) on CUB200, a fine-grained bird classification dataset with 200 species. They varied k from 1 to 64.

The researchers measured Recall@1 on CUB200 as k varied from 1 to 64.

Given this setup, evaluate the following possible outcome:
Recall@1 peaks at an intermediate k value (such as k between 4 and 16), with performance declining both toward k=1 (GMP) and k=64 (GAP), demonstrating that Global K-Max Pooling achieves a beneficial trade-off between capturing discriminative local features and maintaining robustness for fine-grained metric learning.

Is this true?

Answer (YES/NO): NO